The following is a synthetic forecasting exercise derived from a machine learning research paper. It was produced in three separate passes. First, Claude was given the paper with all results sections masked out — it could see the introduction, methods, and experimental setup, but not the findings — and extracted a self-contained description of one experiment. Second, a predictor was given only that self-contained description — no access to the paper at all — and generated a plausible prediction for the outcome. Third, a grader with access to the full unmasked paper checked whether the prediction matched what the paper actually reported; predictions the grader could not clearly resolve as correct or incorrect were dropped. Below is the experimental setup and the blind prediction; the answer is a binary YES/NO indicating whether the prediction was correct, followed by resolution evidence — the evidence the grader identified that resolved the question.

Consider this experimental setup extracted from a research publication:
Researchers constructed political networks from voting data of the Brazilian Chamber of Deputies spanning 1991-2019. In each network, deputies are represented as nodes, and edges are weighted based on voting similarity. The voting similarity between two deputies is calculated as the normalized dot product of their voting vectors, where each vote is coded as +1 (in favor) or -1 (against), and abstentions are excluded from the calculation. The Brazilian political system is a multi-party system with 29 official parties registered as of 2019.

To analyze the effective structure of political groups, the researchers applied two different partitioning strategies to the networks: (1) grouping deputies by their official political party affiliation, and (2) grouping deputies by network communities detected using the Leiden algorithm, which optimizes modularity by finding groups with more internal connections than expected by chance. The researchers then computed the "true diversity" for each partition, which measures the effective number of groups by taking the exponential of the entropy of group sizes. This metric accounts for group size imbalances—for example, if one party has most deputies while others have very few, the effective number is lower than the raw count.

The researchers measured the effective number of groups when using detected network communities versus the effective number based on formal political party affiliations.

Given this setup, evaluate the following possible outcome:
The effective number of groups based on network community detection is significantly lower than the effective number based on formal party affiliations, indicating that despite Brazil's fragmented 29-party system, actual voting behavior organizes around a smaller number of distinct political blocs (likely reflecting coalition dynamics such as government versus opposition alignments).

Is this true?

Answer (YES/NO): YES